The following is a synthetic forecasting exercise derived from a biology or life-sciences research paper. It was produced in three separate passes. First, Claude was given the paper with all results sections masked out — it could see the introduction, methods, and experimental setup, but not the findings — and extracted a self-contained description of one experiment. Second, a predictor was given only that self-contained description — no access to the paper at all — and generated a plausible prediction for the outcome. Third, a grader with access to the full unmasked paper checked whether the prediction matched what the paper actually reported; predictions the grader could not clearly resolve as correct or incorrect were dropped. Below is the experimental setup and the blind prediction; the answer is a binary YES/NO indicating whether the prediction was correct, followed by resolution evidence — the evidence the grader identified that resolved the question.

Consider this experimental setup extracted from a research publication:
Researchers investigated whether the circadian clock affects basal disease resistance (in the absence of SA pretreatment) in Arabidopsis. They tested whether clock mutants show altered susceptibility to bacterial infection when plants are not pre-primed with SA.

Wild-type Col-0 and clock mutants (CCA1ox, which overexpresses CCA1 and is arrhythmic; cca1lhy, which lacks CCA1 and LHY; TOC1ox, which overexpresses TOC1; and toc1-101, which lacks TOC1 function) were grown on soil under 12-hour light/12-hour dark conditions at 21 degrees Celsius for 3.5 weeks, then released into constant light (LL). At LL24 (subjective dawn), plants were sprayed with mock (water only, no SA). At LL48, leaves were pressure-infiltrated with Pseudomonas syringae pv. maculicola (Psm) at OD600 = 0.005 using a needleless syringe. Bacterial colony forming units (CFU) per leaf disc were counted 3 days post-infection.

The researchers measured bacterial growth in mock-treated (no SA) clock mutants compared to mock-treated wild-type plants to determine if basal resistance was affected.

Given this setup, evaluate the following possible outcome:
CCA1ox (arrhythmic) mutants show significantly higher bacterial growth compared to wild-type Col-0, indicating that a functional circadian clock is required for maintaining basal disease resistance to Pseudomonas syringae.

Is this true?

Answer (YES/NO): NO